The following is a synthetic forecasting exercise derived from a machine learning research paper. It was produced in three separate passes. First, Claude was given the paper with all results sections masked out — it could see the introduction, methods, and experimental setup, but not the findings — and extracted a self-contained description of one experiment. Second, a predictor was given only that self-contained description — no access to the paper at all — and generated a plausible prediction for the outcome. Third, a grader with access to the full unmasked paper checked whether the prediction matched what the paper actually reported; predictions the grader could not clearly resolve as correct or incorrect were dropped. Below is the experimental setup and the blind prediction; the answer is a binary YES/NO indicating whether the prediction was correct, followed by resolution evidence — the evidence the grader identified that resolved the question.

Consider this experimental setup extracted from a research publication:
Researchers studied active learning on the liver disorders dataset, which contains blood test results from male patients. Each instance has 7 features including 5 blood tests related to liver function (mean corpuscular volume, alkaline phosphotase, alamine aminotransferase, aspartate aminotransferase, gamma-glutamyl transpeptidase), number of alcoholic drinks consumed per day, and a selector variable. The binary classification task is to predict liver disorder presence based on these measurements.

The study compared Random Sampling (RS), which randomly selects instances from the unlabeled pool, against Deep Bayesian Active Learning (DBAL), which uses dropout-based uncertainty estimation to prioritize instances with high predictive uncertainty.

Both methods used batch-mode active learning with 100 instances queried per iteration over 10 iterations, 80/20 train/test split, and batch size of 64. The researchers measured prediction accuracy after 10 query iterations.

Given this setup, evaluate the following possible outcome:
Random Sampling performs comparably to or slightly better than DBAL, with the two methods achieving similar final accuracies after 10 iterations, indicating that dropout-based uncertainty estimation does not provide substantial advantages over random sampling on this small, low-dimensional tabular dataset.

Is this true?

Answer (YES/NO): NO